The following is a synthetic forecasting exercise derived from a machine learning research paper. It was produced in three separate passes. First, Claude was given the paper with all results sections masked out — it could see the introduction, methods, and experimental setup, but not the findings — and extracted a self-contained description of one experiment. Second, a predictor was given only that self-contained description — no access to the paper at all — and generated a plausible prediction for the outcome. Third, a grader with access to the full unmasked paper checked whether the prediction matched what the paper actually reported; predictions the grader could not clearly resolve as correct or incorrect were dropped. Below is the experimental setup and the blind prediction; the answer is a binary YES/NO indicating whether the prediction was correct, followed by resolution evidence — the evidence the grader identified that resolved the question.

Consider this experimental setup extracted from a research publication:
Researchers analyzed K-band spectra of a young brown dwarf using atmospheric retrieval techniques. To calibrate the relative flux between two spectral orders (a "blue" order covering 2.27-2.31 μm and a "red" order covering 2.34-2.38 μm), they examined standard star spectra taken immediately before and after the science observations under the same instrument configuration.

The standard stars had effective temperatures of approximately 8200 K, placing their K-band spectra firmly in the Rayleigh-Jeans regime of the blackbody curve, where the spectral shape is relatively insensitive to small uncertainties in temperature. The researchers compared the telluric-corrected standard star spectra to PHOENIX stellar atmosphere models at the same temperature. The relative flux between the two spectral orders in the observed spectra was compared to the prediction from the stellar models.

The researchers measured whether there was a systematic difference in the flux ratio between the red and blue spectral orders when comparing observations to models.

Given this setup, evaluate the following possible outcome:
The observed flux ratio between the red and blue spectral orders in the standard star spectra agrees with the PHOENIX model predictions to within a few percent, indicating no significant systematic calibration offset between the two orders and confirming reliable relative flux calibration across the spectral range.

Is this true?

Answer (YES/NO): NO